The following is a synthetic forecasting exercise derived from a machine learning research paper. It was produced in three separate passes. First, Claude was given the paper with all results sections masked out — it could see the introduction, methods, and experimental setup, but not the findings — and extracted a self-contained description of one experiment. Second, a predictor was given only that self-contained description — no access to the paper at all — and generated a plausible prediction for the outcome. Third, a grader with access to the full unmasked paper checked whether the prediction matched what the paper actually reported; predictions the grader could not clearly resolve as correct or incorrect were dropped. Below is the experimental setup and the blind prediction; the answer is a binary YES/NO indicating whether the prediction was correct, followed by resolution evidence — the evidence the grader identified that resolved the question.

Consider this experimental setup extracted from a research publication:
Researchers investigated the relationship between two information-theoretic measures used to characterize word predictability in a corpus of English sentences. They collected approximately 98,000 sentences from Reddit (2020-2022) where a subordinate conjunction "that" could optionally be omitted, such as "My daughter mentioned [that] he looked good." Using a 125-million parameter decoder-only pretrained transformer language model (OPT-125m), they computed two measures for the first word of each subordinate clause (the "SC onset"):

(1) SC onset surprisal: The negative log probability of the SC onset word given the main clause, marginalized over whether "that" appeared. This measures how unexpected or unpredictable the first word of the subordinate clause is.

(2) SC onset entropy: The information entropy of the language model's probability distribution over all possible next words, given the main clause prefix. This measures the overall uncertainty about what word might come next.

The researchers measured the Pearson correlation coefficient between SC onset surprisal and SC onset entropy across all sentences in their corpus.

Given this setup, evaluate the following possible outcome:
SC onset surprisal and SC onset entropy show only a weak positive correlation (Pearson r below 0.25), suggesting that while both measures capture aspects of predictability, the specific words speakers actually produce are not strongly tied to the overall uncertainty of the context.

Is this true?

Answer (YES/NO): NO